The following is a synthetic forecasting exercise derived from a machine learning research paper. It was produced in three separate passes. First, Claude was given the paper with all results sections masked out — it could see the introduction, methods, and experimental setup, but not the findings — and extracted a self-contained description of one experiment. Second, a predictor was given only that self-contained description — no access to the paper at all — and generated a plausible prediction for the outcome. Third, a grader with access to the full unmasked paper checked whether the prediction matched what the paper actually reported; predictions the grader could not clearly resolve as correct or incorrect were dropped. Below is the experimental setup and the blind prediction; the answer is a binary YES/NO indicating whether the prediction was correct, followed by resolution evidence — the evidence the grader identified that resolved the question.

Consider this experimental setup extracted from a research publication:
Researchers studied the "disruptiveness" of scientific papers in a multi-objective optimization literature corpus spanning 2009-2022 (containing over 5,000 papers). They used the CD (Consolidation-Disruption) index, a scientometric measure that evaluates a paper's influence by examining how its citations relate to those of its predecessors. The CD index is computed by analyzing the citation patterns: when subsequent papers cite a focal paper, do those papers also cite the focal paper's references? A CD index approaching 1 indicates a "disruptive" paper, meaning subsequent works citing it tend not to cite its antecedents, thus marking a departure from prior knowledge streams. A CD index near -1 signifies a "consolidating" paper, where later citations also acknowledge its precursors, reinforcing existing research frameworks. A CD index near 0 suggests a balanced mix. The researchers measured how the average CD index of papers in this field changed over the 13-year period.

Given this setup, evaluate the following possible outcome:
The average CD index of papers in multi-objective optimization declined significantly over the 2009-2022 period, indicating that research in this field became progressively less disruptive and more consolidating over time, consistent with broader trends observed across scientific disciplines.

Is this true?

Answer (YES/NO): YES